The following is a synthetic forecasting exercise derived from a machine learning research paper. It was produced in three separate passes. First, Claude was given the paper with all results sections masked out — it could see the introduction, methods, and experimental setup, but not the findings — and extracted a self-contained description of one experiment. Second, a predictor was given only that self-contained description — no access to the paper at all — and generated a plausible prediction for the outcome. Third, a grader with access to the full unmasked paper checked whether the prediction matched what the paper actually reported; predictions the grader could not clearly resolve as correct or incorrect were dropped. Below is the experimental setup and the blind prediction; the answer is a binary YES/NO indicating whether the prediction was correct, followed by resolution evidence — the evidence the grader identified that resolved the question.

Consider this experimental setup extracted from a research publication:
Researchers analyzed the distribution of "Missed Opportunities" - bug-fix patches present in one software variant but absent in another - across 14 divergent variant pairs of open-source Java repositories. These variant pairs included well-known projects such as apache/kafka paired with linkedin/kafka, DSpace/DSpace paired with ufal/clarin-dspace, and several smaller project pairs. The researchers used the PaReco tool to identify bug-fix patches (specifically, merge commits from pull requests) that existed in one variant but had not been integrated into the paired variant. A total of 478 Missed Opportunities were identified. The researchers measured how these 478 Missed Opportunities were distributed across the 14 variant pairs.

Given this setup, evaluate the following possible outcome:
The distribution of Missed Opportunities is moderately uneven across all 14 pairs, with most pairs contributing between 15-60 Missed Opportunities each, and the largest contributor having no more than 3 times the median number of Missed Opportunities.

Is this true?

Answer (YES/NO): NO